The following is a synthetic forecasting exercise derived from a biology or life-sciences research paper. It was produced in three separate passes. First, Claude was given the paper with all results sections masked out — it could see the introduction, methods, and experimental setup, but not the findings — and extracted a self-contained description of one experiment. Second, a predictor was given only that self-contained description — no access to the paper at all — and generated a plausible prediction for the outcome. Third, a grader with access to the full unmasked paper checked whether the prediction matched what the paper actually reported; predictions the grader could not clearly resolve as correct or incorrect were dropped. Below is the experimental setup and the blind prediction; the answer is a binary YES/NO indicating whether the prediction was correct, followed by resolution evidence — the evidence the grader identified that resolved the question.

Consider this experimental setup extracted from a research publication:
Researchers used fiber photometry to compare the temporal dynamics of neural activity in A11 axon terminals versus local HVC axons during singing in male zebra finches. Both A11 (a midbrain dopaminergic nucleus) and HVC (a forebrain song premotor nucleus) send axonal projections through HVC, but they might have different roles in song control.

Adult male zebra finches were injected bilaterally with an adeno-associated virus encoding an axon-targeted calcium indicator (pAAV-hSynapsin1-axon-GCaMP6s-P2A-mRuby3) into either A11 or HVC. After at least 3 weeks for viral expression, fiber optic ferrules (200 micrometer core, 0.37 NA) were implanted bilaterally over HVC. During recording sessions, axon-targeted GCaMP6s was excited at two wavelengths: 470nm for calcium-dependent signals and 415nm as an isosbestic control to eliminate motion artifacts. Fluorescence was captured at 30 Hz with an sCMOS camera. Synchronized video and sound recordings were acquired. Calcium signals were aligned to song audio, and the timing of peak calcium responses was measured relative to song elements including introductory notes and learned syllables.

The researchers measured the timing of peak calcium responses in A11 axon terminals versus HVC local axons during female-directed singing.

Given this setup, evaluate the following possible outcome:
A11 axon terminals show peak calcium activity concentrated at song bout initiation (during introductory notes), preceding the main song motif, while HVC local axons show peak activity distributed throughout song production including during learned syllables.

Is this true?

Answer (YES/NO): NO